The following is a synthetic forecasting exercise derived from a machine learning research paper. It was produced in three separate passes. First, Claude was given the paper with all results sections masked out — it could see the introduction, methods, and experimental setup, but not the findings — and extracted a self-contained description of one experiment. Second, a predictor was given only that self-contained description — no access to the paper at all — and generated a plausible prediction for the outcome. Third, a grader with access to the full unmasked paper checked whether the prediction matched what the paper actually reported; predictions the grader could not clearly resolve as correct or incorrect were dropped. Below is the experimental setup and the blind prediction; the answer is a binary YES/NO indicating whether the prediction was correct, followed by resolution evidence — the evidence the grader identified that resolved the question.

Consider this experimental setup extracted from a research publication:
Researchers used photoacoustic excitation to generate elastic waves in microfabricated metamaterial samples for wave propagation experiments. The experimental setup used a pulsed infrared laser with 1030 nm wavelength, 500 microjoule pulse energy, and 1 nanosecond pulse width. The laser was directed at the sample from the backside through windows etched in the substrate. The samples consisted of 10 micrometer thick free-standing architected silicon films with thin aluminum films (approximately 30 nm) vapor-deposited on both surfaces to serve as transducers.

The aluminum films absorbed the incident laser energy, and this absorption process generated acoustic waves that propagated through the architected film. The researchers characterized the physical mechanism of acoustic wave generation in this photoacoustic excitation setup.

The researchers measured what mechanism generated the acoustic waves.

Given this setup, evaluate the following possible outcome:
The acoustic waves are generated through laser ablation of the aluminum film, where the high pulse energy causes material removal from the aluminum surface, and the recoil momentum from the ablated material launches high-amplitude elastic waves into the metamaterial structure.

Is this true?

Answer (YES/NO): NO